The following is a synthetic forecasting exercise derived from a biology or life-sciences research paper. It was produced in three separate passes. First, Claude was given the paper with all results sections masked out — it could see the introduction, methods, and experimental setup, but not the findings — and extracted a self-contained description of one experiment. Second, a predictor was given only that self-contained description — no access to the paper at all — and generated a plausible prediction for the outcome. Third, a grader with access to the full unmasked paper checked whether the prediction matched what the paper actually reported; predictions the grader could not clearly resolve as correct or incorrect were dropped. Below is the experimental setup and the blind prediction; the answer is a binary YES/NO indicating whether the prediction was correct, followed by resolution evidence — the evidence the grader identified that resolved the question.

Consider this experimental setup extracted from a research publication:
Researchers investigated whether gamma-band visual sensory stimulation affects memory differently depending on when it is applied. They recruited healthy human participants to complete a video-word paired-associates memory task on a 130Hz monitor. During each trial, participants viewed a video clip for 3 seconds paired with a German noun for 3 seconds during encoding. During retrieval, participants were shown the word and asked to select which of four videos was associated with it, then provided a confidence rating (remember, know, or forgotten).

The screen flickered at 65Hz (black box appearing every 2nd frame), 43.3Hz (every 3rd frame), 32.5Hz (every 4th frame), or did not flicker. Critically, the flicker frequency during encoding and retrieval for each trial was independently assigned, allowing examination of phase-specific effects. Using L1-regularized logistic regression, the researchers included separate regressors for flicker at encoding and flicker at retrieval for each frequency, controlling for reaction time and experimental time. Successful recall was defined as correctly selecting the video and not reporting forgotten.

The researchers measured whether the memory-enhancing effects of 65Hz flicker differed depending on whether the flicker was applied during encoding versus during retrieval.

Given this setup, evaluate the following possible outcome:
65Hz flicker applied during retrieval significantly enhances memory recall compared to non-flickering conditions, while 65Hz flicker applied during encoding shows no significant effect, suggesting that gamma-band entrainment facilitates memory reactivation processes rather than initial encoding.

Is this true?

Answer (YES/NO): YES